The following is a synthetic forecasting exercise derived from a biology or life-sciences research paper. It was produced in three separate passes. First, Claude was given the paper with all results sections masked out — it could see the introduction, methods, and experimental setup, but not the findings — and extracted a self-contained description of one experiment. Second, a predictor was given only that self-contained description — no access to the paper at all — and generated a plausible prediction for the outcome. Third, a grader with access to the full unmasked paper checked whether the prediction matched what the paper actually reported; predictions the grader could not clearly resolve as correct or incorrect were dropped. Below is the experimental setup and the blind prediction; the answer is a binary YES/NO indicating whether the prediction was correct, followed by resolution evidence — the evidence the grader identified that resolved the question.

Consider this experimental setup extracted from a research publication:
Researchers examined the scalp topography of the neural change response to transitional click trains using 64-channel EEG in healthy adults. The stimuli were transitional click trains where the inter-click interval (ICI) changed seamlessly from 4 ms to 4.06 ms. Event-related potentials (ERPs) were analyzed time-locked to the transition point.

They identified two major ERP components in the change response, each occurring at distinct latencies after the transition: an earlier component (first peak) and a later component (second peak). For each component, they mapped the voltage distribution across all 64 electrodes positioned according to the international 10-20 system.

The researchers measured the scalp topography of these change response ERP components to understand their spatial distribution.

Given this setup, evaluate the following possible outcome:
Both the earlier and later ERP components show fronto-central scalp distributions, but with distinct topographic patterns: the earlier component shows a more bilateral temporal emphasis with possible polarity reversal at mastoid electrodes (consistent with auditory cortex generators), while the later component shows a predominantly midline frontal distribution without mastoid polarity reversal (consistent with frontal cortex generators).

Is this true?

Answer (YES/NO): NO